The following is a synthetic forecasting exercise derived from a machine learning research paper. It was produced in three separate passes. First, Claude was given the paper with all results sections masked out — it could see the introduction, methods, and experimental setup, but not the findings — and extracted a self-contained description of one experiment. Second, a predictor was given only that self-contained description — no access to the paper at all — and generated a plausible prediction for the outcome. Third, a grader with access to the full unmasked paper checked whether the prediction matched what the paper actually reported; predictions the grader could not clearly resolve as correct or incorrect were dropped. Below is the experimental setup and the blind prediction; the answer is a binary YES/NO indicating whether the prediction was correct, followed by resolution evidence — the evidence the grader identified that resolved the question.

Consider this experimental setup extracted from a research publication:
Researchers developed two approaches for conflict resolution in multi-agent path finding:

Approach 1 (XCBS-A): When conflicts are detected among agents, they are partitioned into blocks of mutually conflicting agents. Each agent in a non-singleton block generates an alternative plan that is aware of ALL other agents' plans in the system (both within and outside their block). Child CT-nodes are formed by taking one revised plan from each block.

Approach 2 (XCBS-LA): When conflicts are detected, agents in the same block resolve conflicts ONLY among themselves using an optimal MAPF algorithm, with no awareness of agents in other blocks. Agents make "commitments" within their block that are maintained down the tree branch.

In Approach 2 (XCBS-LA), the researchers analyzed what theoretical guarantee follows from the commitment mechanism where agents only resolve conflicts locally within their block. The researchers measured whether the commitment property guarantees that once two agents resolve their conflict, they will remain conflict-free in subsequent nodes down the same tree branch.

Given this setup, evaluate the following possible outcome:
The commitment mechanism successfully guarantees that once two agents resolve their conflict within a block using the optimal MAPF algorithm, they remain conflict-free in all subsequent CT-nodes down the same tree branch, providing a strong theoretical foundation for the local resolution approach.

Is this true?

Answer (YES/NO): YES